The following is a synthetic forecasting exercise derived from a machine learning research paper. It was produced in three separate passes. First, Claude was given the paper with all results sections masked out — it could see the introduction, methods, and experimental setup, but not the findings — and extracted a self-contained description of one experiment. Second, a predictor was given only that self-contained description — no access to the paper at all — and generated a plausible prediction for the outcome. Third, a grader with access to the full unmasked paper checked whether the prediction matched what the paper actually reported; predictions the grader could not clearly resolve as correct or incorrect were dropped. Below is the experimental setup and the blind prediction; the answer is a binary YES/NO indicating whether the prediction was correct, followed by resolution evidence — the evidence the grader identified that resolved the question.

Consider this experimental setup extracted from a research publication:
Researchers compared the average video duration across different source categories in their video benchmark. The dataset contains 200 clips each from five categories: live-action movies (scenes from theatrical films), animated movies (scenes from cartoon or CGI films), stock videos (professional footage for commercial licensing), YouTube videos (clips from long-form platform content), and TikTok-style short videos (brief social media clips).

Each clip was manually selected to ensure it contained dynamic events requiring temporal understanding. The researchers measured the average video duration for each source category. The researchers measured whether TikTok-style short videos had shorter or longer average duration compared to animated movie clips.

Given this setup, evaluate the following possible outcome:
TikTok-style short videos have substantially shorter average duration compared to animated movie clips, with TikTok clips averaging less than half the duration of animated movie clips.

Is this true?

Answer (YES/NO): NO